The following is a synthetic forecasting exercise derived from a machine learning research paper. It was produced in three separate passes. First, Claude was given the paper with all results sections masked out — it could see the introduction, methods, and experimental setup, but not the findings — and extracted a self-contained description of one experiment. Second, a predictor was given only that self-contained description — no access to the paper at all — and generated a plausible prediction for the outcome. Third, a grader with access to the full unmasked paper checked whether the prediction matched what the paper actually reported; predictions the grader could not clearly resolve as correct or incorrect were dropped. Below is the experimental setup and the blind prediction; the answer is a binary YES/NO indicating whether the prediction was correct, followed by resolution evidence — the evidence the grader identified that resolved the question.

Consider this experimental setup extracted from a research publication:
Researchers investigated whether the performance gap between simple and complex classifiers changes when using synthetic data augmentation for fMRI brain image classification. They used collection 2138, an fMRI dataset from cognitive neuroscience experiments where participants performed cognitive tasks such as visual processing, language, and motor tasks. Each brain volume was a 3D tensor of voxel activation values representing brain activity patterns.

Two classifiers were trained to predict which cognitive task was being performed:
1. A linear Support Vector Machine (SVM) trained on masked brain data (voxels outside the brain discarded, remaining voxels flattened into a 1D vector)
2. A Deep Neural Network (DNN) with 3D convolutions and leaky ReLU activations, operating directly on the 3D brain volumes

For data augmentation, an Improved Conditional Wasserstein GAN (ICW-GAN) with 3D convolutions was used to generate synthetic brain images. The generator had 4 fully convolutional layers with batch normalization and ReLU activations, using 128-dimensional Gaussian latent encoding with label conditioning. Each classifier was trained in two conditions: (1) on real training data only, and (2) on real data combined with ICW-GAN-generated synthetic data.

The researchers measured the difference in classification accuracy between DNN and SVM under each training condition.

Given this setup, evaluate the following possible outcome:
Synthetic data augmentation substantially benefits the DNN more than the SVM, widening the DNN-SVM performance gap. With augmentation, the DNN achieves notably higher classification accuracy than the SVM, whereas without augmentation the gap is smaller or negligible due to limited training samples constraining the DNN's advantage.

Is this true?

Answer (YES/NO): NO